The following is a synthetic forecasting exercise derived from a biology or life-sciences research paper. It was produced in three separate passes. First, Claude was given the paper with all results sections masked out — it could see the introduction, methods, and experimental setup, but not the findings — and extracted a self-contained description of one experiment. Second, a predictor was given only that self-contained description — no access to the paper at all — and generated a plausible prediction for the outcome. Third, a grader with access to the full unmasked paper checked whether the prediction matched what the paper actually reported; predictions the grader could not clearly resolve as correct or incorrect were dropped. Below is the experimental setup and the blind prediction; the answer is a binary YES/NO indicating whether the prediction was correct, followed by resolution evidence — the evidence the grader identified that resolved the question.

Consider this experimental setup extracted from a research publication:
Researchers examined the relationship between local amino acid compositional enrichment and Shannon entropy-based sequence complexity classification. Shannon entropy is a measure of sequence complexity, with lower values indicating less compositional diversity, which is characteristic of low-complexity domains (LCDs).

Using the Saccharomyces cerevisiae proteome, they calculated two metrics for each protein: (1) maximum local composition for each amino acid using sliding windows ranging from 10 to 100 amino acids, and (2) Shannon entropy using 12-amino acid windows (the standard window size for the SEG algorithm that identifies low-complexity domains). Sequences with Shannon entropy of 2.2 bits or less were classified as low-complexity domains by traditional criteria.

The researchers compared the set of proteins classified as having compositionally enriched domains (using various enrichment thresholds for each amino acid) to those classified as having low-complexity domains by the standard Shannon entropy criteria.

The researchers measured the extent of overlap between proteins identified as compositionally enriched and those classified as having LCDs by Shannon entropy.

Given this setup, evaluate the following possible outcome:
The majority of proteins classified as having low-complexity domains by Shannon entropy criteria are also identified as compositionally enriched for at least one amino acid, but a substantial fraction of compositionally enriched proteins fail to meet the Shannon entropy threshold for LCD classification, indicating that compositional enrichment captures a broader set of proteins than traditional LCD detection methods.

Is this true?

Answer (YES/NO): YES